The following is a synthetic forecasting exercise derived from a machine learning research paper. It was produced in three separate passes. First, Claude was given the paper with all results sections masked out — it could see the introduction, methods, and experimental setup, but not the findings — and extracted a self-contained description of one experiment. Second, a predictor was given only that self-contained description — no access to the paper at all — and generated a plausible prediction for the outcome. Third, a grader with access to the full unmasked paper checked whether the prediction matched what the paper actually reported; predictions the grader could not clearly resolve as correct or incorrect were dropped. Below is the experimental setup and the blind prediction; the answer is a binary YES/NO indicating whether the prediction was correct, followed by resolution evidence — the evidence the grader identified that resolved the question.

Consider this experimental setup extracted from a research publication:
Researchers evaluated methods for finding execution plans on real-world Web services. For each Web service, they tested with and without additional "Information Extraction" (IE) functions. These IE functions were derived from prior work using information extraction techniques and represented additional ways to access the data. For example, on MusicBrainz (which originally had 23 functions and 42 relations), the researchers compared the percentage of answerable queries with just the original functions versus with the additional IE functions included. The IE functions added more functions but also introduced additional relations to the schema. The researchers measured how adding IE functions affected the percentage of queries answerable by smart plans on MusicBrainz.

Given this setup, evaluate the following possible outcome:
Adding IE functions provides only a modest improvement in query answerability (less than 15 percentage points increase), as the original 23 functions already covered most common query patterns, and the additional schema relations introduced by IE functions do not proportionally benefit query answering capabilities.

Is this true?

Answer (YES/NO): NO